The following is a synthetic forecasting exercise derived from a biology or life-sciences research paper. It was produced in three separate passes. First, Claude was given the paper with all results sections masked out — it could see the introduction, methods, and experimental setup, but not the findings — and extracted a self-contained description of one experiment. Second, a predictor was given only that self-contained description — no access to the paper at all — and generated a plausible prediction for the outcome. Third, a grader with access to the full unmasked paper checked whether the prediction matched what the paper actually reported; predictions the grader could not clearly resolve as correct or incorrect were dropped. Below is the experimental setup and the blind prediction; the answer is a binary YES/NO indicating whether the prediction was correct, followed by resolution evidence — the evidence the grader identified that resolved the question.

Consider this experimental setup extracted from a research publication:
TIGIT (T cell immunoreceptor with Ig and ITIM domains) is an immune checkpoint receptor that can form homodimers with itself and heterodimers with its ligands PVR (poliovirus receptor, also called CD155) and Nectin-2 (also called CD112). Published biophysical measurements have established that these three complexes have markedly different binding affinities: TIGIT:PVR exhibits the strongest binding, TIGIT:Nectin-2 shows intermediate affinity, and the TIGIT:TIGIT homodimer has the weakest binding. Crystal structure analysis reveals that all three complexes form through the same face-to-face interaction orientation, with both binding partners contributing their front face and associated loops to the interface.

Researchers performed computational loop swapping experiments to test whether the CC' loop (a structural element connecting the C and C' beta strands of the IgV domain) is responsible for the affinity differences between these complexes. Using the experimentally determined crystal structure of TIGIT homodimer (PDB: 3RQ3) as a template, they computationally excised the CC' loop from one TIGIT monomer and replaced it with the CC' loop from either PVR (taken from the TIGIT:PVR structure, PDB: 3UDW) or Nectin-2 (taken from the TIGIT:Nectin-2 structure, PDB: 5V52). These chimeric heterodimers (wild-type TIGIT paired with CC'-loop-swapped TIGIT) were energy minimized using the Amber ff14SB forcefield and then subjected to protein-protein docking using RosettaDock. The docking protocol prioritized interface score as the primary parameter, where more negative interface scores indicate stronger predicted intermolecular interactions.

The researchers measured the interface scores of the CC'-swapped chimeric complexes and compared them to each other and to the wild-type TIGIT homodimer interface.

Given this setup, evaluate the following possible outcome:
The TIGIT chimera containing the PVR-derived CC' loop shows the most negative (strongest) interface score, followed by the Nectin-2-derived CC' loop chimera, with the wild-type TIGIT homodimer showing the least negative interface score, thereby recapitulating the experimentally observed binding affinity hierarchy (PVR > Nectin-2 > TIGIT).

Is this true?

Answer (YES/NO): YES